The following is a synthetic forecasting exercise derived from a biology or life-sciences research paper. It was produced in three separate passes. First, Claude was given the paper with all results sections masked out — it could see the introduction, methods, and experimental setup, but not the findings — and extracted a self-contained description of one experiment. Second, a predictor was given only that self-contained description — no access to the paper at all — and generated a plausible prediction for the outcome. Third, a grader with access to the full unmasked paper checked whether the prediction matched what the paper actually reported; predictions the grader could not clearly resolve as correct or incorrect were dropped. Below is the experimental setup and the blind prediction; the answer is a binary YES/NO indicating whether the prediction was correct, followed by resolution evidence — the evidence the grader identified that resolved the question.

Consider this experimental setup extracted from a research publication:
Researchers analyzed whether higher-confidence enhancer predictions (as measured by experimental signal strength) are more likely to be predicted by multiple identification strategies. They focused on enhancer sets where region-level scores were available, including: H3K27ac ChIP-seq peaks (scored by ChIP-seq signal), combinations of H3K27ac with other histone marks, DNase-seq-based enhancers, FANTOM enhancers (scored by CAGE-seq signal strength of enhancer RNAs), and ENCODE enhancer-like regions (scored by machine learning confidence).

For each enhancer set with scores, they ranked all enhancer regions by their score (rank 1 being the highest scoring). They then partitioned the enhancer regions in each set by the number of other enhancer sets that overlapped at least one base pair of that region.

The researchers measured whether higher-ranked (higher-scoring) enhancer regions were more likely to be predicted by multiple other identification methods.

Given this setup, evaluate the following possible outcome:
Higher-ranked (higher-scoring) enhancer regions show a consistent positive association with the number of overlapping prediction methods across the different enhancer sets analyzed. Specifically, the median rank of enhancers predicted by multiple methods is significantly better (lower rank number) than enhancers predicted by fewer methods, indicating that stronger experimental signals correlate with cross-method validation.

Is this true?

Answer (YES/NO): NO